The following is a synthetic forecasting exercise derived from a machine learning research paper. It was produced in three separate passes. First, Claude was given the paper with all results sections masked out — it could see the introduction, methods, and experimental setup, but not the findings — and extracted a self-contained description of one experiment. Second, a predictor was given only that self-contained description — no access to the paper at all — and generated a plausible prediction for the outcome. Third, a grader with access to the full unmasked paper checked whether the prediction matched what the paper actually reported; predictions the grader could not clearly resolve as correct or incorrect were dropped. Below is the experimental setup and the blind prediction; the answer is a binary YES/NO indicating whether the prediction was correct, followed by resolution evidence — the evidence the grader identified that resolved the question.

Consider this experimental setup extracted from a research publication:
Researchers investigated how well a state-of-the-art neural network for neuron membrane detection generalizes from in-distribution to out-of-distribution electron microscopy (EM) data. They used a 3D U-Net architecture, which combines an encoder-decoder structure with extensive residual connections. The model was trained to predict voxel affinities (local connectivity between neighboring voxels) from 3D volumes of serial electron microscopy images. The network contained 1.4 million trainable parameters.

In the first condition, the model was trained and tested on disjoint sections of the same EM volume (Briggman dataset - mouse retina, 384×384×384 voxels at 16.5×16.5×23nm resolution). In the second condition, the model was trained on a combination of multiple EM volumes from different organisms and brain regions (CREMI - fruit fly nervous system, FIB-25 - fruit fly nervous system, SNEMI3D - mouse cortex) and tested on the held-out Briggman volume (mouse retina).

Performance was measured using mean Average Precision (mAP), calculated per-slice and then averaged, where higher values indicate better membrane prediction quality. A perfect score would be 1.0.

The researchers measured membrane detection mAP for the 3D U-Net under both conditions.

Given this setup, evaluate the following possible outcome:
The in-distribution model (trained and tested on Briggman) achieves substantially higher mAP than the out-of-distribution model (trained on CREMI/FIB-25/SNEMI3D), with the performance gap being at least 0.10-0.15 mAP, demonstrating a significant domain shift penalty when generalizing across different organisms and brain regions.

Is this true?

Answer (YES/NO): YES